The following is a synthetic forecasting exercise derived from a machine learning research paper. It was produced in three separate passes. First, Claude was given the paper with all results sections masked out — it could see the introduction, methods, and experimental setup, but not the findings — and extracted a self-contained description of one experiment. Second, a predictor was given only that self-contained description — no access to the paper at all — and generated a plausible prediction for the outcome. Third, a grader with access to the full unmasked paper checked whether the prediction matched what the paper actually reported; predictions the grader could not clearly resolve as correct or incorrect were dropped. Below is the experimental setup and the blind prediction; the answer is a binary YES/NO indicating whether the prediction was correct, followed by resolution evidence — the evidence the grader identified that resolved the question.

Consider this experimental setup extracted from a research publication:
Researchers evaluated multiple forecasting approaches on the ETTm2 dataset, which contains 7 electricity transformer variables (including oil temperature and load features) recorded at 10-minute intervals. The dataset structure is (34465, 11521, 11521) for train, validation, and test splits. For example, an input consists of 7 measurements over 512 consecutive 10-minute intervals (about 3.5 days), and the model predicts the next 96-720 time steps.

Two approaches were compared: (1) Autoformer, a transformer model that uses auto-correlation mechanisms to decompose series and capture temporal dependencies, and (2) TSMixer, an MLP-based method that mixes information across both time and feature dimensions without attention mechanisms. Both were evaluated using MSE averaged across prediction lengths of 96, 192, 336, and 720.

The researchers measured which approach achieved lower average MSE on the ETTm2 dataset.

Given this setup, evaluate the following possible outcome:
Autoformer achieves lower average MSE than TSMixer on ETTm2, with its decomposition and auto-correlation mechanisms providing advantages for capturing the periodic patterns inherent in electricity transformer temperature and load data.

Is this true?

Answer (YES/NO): NO